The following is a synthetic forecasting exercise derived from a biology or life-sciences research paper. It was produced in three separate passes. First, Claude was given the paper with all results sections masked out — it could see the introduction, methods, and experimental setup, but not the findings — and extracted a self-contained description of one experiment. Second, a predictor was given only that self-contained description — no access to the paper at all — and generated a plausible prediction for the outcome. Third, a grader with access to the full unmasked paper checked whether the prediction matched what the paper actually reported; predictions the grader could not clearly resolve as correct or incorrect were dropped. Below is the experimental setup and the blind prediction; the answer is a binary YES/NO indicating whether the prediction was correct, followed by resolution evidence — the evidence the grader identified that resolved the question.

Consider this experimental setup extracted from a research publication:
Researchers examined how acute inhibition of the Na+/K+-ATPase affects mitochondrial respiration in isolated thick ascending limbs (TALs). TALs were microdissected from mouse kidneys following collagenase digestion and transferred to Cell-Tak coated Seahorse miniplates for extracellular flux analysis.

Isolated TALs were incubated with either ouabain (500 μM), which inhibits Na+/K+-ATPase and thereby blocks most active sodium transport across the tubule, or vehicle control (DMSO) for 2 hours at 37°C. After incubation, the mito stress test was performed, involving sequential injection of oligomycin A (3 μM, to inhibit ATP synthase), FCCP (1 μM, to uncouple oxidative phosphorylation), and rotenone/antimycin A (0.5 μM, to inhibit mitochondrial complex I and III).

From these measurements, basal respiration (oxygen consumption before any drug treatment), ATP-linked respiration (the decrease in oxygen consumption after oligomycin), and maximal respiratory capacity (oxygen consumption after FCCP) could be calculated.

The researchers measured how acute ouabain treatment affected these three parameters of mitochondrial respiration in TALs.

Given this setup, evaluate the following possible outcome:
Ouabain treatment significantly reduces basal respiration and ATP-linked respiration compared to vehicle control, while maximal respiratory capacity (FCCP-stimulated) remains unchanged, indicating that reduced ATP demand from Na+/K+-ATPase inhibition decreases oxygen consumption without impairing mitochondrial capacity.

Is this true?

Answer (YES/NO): YES